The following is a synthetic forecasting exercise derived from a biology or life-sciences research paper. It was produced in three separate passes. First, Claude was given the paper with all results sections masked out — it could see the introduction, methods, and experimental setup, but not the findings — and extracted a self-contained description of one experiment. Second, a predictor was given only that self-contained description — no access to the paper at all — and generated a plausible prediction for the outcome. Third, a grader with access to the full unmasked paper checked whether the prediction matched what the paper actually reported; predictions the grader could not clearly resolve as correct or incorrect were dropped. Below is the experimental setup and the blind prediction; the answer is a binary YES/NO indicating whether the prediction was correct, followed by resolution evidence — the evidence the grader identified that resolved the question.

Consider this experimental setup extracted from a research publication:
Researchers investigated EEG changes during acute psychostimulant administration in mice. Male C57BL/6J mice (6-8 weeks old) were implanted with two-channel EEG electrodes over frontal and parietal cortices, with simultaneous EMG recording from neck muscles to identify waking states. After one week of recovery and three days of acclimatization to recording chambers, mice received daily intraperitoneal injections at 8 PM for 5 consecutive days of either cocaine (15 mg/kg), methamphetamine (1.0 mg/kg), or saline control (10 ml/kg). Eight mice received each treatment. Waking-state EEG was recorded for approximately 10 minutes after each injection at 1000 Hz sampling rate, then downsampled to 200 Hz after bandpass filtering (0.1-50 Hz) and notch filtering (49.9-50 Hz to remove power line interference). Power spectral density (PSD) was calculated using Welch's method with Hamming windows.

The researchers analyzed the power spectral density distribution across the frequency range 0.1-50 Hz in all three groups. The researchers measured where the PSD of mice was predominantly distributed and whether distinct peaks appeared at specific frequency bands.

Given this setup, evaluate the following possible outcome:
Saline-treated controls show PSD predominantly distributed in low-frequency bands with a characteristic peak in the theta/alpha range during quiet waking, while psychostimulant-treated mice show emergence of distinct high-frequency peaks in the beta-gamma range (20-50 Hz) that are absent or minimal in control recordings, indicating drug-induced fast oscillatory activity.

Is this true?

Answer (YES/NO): NO